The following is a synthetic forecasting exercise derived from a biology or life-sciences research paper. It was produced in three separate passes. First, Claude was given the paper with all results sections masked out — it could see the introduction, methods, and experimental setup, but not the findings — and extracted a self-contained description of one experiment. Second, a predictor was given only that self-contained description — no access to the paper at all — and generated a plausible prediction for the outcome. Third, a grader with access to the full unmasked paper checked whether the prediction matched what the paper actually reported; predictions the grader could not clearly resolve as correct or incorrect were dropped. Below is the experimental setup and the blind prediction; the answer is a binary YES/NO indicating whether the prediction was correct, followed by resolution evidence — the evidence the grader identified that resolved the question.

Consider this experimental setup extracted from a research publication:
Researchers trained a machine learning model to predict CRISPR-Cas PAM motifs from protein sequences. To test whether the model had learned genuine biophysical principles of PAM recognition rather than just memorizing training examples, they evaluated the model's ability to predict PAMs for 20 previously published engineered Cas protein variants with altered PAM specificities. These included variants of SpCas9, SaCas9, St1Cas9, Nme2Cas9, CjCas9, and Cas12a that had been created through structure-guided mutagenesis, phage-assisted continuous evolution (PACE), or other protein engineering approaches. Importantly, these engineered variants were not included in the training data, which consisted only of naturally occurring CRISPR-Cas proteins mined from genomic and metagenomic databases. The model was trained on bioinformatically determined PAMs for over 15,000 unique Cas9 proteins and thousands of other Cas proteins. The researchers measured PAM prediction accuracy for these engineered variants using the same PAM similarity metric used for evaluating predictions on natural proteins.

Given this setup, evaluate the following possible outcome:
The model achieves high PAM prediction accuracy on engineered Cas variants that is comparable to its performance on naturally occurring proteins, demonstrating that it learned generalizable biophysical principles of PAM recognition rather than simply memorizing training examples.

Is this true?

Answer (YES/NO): NO